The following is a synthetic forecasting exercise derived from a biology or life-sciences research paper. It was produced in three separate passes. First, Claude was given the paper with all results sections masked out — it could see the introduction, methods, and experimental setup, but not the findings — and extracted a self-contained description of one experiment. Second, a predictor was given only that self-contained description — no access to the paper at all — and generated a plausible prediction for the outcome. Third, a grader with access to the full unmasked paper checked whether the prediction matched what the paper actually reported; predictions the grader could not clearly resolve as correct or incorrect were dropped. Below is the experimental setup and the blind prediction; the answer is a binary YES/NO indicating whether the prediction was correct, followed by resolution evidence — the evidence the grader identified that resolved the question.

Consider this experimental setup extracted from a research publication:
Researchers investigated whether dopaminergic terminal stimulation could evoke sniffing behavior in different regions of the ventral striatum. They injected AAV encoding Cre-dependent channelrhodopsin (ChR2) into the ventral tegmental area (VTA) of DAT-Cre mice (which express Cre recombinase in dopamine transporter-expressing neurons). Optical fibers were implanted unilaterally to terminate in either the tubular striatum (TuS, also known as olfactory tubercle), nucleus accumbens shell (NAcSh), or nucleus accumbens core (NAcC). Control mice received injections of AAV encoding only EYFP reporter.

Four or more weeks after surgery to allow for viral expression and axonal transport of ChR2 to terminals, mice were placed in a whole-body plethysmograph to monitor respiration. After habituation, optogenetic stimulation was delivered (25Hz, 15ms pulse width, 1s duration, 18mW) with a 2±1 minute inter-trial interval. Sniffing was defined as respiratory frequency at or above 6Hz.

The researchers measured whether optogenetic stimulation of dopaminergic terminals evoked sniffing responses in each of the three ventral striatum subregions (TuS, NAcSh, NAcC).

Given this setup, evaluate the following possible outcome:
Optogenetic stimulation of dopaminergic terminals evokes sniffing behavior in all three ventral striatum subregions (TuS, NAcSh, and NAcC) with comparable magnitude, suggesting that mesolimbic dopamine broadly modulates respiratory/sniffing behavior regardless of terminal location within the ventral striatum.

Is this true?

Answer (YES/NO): YES